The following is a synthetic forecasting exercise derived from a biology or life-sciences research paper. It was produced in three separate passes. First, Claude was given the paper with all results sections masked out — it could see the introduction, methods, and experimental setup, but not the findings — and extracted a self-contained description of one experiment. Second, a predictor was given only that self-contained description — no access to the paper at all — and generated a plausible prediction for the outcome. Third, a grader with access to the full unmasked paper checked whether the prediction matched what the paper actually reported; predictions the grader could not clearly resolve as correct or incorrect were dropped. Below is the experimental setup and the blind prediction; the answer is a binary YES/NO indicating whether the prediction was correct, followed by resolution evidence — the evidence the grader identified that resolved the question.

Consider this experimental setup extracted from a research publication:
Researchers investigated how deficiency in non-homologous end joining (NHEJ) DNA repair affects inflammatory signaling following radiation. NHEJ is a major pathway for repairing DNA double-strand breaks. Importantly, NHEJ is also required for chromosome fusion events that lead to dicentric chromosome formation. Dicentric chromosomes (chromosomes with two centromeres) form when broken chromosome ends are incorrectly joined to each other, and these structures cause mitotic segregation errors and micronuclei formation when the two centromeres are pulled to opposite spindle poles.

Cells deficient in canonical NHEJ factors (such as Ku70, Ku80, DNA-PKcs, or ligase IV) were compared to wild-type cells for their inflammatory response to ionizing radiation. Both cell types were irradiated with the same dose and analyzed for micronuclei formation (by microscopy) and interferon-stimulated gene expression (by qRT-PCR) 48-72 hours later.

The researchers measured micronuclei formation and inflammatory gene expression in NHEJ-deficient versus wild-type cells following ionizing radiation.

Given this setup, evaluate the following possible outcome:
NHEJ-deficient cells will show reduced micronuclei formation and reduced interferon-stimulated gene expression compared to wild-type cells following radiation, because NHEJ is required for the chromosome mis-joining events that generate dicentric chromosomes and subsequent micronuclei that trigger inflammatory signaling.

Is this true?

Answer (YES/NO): NO